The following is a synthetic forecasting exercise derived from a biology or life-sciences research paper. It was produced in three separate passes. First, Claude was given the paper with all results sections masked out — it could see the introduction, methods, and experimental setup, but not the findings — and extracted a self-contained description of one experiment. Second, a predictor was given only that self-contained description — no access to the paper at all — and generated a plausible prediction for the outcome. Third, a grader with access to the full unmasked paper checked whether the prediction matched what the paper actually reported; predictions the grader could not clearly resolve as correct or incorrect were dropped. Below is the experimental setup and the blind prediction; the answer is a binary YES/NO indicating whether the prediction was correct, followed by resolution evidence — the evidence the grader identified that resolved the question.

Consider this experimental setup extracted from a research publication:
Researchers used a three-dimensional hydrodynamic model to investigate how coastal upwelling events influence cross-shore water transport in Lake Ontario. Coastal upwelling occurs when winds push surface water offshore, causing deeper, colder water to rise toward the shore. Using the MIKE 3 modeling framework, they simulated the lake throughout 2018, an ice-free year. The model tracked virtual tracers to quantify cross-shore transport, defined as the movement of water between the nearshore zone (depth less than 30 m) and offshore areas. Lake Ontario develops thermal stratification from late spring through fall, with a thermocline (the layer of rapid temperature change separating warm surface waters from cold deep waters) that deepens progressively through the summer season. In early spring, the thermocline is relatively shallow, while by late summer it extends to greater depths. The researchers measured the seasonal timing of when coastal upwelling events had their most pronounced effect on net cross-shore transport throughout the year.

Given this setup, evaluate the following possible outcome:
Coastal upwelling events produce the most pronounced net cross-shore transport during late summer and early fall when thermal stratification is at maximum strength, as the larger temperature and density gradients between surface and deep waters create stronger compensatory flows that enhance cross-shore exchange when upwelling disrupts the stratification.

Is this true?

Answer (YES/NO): NO